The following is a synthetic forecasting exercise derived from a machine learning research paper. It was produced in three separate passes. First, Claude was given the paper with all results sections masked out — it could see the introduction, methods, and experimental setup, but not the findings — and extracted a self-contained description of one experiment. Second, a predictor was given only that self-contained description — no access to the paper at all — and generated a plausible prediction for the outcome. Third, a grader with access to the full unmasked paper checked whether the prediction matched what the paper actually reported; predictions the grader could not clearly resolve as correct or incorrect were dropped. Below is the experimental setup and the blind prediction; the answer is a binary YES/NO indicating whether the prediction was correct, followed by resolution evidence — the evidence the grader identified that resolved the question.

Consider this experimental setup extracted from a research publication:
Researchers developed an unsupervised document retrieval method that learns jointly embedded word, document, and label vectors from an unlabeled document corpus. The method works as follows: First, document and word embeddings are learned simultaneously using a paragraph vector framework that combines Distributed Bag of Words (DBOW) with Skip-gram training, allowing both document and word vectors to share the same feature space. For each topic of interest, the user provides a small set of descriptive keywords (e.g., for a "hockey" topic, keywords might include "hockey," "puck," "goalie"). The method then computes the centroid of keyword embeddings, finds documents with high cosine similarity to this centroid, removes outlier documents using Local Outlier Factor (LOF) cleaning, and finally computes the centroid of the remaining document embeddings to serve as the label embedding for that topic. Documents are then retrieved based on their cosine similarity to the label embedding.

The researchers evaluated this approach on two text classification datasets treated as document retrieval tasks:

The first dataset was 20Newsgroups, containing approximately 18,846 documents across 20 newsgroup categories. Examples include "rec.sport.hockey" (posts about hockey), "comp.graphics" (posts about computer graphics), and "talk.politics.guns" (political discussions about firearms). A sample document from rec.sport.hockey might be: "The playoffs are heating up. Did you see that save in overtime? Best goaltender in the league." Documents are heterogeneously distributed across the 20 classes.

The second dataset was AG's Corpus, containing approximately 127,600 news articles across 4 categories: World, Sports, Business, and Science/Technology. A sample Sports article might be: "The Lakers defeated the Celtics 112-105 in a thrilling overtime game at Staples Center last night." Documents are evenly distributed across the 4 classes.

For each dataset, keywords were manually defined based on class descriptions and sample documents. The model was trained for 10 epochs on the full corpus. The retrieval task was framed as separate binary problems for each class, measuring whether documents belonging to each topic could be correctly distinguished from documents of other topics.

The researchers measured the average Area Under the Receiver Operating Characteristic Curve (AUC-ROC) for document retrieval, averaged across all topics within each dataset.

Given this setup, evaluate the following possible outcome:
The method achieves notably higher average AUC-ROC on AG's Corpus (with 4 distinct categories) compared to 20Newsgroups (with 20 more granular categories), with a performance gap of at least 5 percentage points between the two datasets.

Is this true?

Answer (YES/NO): NO